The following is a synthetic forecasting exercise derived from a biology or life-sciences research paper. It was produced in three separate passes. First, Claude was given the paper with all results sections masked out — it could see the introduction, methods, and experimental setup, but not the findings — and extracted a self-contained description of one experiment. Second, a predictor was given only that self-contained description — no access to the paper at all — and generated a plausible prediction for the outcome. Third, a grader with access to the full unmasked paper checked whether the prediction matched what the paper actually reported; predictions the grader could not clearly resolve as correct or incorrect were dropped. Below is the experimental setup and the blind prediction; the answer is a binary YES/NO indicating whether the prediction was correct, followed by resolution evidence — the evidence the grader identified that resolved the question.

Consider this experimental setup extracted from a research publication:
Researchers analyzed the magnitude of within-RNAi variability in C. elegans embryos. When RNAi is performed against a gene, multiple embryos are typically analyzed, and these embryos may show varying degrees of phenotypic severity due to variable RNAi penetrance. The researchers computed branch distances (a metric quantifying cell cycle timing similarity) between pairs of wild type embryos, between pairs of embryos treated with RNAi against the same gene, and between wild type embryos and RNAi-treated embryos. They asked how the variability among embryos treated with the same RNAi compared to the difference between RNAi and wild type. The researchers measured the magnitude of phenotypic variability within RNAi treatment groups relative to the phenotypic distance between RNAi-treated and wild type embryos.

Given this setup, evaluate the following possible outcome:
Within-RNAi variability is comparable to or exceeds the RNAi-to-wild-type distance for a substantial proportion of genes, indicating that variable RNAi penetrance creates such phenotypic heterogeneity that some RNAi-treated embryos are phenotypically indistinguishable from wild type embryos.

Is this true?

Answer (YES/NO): YES